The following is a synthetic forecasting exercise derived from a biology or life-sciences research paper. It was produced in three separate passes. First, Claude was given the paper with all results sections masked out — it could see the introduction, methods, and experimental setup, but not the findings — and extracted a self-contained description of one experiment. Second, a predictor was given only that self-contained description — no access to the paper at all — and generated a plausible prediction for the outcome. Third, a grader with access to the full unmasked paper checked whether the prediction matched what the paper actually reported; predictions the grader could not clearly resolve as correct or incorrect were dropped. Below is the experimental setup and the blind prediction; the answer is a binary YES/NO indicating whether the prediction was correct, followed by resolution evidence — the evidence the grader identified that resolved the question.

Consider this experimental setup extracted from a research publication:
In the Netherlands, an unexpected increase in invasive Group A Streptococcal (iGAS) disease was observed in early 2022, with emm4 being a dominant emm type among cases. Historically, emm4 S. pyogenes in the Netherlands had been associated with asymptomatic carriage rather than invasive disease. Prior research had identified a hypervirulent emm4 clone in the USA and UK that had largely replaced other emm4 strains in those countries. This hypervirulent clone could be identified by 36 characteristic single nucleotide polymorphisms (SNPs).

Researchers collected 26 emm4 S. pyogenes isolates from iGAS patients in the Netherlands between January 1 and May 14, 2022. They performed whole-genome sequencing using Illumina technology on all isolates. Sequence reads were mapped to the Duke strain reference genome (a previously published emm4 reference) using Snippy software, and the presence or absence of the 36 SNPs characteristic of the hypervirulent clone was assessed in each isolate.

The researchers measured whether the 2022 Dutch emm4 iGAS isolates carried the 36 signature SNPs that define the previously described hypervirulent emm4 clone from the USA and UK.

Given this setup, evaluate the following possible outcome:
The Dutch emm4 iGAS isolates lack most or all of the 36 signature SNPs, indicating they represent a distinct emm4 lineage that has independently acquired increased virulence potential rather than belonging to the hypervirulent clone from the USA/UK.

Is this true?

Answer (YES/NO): NO